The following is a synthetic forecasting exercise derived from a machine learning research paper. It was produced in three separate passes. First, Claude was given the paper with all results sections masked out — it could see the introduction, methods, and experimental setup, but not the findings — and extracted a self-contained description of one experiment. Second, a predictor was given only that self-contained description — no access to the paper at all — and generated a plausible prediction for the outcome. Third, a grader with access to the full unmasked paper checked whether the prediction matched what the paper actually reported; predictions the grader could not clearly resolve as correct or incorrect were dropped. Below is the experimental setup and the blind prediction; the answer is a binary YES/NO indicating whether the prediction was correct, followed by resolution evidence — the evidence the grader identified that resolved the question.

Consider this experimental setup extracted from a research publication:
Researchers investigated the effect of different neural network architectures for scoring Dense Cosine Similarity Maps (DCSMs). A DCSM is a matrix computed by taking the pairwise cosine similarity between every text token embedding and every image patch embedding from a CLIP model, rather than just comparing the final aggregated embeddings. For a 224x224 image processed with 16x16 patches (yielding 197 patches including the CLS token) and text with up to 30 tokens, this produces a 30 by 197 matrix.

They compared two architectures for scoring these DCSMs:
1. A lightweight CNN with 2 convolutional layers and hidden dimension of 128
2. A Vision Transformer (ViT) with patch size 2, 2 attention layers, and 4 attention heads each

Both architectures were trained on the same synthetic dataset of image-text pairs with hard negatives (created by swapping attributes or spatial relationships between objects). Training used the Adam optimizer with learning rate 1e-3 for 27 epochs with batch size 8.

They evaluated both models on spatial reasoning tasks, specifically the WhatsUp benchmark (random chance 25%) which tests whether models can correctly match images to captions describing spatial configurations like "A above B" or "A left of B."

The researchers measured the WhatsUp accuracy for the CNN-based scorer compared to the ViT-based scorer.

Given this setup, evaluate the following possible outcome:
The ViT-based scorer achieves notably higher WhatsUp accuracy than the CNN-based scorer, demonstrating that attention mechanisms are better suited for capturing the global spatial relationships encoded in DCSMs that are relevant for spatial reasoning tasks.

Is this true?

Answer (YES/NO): NO